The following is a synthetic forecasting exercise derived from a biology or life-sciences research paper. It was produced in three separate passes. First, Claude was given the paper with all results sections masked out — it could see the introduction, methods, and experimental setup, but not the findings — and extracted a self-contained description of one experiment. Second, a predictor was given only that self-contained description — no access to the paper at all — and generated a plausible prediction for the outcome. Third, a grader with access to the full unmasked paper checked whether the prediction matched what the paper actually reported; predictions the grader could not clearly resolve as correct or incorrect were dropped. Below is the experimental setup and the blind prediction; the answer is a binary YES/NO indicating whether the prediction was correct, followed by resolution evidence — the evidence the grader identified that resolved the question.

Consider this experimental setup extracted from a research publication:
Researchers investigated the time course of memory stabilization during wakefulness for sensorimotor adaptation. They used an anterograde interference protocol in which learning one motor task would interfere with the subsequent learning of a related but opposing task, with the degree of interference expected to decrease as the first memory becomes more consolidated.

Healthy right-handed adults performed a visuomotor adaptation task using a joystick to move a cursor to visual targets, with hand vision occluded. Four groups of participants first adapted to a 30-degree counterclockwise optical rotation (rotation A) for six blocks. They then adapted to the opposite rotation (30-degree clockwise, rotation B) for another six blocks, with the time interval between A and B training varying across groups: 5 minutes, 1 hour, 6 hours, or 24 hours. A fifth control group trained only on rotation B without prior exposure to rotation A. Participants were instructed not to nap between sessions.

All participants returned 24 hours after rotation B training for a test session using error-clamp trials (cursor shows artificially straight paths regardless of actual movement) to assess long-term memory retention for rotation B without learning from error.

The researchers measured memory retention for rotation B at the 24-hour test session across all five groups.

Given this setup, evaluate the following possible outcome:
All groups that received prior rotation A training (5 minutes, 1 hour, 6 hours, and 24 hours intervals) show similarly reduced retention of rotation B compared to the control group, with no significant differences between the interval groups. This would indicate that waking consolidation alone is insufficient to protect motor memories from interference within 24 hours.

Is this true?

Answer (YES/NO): NO